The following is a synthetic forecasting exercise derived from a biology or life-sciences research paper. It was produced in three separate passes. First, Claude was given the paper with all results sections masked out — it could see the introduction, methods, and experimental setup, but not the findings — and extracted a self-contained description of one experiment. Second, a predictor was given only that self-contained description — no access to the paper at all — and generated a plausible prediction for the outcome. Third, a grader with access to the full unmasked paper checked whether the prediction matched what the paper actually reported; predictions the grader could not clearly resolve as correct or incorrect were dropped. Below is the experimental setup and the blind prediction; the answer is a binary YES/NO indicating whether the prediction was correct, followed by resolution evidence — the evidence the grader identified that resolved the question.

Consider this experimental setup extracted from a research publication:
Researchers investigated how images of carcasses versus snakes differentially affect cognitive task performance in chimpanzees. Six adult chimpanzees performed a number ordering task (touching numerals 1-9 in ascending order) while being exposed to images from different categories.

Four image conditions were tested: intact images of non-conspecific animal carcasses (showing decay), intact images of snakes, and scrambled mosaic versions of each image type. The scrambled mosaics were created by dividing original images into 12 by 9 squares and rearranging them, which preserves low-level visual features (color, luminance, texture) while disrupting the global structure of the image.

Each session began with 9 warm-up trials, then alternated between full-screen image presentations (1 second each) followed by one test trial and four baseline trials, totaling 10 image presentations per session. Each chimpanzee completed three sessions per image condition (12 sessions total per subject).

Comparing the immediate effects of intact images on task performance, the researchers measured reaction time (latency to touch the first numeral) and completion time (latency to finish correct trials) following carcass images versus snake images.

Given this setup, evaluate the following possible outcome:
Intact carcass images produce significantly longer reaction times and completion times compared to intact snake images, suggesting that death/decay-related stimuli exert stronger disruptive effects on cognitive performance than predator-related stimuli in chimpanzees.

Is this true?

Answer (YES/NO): NO